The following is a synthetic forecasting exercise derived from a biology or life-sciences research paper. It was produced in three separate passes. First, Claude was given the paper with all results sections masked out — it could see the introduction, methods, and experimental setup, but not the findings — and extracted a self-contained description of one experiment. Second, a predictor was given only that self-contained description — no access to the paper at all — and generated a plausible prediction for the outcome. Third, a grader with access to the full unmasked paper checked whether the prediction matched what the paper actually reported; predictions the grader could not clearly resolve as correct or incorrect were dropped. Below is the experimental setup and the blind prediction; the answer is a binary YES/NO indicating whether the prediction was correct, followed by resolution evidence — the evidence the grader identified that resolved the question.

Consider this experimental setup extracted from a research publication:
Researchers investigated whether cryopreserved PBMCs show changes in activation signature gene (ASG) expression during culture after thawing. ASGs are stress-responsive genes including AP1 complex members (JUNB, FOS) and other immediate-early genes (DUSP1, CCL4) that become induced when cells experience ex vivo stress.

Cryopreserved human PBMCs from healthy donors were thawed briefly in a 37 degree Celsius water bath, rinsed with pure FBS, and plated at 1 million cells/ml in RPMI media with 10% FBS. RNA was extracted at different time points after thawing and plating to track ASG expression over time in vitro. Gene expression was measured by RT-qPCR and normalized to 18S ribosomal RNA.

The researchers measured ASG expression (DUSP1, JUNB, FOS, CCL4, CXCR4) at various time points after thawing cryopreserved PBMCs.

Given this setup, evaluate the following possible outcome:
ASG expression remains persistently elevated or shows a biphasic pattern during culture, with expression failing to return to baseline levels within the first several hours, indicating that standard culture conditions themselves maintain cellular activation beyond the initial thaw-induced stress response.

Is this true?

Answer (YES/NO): YES